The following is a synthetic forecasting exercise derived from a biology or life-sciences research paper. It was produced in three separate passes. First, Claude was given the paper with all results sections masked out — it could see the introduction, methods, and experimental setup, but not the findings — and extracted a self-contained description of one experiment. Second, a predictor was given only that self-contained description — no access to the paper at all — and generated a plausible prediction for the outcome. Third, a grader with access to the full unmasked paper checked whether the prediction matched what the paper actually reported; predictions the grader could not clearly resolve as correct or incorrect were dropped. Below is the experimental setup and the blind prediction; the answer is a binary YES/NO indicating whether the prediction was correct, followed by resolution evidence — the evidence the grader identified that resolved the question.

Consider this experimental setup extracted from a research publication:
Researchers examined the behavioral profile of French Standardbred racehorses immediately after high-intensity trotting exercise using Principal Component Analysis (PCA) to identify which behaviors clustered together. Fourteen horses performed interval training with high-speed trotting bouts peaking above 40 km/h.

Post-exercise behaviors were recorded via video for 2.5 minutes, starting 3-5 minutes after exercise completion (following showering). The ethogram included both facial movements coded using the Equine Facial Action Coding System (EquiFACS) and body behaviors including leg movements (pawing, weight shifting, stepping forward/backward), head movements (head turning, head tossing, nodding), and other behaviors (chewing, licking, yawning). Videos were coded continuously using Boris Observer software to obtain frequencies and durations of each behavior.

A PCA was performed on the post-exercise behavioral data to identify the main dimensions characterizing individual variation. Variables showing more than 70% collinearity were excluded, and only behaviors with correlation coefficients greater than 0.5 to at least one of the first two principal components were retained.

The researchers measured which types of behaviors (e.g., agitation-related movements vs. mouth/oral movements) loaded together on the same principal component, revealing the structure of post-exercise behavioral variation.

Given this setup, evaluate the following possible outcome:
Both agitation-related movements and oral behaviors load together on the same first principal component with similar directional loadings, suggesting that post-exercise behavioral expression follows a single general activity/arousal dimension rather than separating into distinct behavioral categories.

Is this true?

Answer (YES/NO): NO